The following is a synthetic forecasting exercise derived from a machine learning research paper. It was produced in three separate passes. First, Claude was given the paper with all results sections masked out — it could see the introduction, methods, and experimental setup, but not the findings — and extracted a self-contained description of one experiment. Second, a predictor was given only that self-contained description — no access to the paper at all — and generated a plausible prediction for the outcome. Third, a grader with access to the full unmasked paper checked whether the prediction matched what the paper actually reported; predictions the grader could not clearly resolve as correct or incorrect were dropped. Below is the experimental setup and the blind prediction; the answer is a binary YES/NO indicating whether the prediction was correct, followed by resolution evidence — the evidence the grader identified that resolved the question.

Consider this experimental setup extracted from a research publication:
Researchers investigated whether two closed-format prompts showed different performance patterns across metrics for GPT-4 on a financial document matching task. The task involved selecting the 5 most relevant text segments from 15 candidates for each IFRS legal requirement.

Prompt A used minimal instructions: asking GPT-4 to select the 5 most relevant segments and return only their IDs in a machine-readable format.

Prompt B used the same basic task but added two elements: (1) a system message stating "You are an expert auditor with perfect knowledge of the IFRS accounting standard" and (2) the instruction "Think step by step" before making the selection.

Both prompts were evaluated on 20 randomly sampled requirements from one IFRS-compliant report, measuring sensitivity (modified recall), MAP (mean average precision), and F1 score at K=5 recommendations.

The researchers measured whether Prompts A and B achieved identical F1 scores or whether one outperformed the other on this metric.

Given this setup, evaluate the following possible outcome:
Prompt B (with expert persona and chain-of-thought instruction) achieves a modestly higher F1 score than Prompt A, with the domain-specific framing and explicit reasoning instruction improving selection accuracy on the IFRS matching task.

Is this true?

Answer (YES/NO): NO